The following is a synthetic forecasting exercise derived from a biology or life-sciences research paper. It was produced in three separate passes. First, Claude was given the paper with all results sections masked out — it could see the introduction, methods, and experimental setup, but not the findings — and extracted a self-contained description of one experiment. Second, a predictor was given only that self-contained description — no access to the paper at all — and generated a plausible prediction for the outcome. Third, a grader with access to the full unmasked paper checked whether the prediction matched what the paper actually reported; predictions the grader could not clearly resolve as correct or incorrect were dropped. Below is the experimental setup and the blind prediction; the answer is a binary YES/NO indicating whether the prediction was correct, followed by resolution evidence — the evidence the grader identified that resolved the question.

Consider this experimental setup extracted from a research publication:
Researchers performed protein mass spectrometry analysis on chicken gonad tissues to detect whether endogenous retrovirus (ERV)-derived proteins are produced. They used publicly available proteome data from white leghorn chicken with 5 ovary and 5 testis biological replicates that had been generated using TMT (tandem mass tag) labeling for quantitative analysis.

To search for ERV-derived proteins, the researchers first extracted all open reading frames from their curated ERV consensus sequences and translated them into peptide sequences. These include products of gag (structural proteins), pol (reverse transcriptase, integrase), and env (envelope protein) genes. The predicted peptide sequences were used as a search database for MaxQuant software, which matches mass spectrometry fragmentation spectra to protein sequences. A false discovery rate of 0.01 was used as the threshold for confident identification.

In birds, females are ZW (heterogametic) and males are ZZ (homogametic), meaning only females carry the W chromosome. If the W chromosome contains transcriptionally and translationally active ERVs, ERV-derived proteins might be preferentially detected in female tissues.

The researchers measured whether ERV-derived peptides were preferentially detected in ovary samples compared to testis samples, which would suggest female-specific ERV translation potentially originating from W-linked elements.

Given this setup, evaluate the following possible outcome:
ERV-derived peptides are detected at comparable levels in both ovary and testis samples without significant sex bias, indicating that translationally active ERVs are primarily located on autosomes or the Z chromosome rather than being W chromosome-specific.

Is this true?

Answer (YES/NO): NO